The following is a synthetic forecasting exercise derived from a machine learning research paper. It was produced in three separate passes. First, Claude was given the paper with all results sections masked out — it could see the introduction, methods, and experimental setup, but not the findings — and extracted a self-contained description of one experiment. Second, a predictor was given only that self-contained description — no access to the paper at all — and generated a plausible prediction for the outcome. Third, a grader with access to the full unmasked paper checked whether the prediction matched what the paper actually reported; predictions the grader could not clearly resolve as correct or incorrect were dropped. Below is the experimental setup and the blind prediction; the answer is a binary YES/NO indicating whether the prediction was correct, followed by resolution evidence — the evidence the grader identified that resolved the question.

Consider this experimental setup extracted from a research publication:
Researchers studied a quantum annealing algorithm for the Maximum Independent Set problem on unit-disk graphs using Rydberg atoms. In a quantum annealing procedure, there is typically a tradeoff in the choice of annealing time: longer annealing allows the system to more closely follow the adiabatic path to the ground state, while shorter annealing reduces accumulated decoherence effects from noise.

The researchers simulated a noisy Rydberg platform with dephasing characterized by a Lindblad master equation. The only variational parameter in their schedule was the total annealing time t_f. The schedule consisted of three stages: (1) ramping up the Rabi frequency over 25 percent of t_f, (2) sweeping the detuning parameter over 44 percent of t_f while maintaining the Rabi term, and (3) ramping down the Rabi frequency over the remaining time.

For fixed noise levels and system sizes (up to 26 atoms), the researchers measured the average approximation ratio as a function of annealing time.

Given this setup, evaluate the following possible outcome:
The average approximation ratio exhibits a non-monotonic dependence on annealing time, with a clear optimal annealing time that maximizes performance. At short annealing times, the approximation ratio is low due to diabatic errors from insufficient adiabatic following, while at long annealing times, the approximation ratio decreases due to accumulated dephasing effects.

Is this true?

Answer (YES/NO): YES